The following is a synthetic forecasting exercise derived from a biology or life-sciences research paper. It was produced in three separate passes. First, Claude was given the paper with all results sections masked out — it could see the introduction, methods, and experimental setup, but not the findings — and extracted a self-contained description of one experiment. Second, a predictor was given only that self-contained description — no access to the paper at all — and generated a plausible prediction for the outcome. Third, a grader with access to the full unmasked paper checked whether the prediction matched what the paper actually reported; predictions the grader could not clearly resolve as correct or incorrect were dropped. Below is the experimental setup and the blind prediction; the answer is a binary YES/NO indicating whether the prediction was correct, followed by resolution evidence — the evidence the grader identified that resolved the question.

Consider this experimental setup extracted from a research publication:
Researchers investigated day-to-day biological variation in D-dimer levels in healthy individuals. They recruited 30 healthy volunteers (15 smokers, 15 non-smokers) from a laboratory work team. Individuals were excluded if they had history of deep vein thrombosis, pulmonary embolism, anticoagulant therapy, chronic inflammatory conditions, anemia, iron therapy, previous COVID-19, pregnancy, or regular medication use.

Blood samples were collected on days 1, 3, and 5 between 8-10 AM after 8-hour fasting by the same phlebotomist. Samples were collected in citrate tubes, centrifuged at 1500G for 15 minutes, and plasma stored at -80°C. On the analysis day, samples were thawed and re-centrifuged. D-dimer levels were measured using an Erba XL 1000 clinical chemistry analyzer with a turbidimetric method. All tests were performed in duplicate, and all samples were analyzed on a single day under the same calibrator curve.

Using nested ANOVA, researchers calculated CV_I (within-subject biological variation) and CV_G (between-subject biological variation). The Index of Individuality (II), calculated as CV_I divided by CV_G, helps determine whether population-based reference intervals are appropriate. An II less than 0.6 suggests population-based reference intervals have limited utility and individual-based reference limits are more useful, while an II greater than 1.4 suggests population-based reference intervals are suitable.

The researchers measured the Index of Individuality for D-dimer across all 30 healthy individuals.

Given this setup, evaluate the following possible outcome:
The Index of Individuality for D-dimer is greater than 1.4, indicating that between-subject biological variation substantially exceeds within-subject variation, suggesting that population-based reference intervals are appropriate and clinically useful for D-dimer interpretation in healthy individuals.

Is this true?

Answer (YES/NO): NO